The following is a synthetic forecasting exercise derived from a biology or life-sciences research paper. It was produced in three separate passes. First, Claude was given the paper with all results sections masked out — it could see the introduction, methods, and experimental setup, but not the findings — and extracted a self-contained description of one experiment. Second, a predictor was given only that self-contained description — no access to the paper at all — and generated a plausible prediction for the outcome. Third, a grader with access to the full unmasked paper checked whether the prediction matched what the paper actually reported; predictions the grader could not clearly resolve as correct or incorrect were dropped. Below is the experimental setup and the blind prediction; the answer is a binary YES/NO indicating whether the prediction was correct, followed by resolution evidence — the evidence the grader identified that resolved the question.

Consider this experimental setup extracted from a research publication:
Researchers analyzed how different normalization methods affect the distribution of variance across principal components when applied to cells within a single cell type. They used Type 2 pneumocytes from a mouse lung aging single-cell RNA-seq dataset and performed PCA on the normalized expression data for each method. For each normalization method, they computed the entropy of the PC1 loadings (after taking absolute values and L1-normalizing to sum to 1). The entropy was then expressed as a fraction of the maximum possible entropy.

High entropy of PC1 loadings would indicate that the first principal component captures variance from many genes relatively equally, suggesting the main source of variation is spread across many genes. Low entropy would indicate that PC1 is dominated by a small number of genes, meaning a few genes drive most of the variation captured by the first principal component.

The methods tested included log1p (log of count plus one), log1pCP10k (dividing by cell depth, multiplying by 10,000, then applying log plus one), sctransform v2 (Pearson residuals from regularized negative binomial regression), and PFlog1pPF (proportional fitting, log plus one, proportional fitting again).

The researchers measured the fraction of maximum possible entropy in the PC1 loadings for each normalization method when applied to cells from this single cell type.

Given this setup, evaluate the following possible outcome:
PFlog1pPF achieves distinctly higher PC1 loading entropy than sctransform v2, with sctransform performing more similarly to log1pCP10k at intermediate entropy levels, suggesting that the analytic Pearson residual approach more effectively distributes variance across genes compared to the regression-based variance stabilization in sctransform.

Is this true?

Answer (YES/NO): NO